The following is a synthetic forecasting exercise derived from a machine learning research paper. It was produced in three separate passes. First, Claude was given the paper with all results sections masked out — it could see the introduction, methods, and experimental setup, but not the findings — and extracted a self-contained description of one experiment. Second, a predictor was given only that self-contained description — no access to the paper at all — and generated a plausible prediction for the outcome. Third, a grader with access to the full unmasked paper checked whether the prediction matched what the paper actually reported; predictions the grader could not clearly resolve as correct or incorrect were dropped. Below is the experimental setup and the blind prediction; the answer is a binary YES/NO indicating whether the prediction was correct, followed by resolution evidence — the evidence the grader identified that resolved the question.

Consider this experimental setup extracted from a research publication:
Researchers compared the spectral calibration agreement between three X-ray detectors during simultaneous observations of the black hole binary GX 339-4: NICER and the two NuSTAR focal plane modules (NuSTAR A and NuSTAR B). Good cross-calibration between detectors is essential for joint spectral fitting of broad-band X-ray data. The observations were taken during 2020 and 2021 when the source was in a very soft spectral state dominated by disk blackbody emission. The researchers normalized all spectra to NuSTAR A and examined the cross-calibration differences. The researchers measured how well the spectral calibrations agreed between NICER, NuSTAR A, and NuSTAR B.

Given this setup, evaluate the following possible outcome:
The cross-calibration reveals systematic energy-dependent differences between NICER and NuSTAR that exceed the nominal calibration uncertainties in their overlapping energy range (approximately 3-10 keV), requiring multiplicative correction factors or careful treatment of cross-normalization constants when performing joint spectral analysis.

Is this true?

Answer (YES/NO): NO